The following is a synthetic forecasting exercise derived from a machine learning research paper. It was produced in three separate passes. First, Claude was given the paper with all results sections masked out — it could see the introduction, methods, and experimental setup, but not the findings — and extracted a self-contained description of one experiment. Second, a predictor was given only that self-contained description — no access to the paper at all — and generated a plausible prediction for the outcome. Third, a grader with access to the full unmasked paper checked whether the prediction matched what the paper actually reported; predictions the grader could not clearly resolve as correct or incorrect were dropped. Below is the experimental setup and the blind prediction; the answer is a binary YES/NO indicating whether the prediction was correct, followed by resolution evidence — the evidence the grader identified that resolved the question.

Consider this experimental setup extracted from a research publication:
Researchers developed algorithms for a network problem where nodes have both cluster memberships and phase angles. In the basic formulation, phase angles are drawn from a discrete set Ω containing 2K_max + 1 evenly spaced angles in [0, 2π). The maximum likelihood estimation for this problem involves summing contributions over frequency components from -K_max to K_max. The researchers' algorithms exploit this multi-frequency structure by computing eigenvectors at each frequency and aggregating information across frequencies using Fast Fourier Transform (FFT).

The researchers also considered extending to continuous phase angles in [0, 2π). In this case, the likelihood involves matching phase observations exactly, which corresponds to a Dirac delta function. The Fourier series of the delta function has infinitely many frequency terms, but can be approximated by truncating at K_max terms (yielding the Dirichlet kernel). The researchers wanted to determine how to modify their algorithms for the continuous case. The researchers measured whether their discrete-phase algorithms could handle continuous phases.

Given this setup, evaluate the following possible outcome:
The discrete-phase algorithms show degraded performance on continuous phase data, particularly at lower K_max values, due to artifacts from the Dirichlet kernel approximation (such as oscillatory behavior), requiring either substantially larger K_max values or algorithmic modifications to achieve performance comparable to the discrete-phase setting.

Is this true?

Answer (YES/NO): NO